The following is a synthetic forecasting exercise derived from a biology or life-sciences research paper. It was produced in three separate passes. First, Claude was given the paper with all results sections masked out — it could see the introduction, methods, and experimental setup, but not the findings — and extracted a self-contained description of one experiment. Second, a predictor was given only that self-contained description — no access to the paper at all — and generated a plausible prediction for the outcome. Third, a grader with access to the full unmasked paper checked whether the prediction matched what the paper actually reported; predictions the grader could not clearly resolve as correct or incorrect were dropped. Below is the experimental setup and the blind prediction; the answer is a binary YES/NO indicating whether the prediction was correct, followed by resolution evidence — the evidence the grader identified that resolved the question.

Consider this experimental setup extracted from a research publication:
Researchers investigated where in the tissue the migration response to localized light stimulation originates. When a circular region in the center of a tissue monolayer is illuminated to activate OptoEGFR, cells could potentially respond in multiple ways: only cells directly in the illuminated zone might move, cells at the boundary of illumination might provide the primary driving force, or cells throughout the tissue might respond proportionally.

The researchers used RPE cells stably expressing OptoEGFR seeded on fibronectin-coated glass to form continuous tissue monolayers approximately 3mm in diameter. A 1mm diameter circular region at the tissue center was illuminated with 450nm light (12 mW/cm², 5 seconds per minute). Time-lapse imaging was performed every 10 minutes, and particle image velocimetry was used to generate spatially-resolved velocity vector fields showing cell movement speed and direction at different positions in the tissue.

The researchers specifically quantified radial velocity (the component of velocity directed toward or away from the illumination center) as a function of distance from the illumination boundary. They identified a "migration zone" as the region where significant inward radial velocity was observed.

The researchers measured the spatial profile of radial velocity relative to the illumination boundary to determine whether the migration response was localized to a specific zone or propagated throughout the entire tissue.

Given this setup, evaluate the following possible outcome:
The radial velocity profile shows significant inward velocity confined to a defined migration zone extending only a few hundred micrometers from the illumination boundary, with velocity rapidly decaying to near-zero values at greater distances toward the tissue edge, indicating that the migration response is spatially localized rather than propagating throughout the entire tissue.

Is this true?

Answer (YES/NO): YES